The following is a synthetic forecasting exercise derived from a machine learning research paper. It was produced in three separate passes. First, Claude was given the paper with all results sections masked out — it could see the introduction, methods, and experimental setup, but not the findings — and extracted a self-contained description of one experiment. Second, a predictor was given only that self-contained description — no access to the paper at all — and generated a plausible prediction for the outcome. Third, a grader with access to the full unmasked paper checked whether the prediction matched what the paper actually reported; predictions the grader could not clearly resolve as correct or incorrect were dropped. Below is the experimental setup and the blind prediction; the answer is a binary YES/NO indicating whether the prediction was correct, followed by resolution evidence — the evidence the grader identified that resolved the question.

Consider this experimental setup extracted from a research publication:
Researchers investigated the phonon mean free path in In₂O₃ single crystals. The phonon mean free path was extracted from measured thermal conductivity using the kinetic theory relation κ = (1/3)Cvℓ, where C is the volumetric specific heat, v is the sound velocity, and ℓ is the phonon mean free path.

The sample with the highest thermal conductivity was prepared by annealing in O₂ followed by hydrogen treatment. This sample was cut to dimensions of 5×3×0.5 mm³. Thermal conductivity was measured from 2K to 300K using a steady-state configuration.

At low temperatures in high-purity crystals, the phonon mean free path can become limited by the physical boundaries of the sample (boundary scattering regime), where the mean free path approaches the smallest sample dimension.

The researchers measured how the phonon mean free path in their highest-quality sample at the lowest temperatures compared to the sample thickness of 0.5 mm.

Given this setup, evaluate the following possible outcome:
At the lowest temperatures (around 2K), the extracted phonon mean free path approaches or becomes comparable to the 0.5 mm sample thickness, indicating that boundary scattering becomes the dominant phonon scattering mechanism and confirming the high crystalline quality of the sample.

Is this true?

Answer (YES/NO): YES